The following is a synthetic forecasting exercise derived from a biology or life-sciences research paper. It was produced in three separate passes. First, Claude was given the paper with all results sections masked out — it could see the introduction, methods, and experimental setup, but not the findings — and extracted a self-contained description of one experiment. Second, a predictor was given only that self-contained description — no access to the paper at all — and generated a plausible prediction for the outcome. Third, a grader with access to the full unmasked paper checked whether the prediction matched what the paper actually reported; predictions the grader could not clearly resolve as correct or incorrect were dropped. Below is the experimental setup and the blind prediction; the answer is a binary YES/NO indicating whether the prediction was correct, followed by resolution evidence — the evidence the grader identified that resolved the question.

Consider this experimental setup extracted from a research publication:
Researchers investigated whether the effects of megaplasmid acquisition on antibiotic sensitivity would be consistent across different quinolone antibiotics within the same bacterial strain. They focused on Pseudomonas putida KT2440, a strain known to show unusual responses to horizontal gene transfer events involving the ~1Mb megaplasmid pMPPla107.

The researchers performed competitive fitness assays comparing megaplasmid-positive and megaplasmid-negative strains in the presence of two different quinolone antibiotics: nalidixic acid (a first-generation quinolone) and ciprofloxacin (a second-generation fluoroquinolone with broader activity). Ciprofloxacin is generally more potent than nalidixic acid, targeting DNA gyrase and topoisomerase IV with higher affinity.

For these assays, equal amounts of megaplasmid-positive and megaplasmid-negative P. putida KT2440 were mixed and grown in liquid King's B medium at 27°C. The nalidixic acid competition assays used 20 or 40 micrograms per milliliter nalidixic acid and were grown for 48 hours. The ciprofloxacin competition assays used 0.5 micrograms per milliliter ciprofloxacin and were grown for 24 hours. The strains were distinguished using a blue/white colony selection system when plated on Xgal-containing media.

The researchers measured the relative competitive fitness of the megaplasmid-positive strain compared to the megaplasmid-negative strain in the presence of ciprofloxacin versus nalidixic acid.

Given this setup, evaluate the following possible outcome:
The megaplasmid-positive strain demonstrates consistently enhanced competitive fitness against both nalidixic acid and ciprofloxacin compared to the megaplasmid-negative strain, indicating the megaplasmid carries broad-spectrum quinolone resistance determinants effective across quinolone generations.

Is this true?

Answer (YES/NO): NO